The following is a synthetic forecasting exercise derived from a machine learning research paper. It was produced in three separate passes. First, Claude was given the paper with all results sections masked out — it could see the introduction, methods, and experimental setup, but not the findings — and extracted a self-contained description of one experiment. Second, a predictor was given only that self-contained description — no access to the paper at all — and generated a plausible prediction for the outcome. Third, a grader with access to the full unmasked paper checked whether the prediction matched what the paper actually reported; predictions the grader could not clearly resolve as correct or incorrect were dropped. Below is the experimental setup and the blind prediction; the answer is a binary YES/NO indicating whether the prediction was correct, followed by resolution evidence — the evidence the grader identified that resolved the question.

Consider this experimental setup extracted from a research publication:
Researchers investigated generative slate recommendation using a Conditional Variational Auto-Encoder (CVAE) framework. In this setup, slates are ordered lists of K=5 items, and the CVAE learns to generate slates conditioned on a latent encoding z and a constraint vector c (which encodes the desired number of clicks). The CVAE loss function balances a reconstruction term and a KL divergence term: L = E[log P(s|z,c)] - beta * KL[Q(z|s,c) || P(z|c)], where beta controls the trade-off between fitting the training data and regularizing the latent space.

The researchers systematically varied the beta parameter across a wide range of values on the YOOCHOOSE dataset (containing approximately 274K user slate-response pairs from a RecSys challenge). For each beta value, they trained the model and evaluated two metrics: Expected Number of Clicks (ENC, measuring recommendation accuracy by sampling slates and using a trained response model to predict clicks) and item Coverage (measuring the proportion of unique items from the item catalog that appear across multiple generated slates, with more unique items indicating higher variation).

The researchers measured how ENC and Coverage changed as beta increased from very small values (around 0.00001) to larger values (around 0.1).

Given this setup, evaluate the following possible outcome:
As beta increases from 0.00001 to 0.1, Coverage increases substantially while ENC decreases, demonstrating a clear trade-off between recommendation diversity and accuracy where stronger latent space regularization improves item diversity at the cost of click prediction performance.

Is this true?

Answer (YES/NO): NO